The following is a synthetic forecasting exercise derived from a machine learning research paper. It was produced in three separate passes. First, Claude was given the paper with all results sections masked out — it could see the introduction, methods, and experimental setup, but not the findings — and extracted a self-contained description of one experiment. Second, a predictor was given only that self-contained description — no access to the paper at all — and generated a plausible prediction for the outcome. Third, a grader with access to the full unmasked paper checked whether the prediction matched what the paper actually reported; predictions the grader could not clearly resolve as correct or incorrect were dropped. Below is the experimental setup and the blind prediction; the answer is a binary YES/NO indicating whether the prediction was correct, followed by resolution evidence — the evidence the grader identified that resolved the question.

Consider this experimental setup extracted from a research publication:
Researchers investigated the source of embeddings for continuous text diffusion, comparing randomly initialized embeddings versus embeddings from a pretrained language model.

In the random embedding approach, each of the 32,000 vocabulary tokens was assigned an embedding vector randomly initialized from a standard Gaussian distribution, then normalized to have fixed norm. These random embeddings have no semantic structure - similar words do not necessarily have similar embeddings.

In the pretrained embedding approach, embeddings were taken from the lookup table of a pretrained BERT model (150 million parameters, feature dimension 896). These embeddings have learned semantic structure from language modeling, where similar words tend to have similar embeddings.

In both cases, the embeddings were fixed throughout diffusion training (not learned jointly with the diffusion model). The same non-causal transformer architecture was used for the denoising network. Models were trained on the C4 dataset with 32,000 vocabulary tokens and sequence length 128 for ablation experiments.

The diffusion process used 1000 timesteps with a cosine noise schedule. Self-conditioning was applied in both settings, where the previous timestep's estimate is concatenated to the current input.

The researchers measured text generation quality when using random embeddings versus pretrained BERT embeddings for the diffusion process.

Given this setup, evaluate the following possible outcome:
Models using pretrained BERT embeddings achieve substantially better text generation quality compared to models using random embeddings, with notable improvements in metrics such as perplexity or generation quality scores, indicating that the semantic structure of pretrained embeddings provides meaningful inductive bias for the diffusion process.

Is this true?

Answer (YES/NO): YES